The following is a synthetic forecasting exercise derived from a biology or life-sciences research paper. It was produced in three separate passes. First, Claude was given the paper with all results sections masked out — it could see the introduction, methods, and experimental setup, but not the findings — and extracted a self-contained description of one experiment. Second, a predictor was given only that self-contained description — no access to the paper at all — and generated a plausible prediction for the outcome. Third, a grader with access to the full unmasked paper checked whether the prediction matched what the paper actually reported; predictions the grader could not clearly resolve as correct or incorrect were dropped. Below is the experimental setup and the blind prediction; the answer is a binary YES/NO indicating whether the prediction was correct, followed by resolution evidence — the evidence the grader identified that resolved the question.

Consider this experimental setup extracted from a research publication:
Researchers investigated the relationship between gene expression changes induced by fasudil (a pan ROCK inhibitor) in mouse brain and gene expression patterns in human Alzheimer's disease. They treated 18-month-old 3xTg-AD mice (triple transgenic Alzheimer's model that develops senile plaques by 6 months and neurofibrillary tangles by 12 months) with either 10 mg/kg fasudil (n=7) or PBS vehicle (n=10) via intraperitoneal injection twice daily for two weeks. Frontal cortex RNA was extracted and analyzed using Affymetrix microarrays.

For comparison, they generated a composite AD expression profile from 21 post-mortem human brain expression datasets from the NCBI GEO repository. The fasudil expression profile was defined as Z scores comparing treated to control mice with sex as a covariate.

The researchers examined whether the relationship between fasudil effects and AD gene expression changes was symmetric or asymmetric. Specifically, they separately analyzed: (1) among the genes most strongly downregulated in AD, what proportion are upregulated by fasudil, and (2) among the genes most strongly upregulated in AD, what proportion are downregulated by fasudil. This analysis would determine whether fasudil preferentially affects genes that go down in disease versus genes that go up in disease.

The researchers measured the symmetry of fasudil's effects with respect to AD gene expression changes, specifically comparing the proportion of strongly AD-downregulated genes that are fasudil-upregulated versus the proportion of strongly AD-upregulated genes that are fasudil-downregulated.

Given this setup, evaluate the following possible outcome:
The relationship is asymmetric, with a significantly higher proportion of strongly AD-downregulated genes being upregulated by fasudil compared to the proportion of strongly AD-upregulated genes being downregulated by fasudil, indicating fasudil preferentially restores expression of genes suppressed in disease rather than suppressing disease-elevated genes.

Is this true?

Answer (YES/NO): YES